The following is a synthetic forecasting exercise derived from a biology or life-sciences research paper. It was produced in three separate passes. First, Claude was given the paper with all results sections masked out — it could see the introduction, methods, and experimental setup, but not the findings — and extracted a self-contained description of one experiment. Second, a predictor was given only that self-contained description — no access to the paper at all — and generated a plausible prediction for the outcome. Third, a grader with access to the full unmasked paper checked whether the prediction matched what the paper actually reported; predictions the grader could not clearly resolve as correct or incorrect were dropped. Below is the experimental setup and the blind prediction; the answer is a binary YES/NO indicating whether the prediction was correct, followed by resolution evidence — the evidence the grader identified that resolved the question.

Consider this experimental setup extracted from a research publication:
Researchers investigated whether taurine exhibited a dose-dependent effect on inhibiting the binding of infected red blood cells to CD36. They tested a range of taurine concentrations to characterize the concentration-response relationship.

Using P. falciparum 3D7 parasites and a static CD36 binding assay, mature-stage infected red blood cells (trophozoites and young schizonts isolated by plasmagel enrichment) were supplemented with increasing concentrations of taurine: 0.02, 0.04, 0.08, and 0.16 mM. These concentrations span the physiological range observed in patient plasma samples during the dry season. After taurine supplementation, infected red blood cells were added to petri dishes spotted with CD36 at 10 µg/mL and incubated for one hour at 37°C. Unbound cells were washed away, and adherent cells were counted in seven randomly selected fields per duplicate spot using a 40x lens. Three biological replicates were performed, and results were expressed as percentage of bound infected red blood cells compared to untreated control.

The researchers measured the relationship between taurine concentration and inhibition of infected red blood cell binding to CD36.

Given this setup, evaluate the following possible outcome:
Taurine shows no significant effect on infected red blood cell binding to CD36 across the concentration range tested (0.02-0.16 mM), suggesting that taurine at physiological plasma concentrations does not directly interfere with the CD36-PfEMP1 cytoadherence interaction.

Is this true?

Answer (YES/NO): NO